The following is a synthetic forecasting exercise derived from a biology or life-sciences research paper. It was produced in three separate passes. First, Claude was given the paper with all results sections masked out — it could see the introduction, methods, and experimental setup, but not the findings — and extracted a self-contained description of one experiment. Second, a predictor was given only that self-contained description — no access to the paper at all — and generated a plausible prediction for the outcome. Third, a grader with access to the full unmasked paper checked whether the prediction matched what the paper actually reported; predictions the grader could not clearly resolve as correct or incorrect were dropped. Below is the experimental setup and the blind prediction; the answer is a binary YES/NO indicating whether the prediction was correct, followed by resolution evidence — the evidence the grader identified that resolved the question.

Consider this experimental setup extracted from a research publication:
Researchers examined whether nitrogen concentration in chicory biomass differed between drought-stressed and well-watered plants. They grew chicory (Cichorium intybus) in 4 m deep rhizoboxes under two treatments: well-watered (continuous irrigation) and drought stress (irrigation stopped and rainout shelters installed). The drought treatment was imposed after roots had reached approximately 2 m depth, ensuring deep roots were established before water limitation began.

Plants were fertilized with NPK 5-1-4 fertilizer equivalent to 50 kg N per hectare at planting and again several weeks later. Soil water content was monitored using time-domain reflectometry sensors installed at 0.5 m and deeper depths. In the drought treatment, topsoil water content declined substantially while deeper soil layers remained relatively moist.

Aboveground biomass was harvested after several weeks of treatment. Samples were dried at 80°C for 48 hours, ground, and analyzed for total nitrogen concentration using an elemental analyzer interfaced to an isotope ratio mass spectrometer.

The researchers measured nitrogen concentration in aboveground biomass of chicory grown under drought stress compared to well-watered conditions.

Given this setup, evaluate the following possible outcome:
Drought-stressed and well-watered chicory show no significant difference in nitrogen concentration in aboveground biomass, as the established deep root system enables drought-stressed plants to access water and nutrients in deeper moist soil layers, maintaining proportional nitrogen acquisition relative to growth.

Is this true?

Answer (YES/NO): YES